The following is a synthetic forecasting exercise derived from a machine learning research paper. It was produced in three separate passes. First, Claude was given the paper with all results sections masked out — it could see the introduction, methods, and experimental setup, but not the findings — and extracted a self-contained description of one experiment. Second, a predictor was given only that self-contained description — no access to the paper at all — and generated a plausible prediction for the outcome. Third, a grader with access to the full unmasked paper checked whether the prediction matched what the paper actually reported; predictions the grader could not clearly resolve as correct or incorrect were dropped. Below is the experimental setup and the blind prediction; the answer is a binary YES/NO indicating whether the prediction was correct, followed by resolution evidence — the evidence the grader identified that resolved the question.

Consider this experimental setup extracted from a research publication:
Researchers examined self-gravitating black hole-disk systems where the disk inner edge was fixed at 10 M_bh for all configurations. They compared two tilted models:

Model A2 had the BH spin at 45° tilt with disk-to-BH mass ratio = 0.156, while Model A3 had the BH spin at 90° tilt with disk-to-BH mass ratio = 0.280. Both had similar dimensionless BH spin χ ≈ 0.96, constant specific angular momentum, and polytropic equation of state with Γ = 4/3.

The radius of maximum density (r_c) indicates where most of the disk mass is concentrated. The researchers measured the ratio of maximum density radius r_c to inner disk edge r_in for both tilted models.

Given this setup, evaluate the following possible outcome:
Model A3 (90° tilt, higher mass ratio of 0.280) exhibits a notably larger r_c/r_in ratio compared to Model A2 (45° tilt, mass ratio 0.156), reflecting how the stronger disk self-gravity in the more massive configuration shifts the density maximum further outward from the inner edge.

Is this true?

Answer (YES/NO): NO